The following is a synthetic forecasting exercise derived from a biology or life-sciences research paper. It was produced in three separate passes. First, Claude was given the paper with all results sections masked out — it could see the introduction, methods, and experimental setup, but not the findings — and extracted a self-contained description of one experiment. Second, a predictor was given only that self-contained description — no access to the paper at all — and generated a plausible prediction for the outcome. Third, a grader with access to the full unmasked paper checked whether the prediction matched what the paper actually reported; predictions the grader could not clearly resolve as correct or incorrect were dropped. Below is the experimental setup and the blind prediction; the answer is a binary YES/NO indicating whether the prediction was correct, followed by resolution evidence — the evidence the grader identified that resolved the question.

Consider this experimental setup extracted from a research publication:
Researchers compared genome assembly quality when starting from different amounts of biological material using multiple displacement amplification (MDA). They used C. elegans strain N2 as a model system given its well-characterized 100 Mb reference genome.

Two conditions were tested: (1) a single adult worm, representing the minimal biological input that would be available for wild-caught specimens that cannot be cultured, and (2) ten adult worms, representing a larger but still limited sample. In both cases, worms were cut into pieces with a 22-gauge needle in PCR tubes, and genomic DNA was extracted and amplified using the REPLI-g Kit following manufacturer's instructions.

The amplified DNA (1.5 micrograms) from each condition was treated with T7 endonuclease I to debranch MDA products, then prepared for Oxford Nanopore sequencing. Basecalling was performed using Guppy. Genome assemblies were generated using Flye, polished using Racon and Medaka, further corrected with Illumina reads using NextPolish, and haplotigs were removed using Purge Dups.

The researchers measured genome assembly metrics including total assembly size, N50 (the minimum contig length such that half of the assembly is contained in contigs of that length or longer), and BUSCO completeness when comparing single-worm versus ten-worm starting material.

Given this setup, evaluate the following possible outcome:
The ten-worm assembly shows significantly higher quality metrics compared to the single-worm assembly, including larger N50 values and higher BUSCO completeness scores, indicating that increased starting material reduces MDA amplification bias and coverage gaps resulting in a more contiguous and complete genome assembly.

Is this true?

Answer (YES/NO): NO